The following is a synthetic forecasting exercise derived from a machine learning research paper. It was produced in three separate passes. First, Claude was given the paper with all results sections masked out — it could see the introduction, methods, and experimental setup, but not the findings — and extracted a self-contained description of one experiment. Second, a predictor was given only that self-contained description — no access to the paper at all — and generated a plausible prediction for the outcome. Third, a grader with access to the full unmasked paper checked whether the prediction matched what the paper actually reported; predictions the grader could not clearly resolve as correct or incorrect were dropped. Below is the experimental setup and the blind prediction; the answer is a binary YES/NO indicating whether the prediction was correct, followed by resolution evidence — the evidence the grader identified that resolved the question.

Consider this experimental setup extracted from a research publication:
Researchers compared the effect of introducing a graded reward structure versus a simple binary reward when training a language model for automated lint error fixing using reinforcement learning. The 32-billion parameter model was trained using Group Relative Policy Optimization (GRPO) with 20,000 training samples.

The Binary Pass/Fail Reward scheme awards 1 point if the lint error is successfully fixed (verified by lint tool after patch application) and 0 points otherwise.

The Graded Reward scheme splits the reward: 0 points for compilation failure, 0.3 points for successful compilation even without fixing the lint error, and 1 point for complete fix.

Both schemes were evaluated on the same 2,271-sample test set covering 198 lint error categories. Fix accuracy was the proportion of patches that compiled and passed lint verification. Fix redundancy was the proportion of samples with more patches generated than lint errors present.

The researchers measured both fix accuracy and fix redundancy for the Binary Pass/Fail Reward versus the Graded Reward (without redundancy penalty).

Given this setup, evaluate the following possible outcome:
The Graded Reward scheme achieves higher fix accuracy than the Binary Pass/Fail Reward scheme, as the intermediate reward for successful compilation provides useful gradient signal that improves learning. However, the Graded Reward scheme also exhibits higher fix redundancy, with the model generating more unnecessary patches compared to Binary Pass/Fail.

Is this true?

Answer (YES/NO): YES